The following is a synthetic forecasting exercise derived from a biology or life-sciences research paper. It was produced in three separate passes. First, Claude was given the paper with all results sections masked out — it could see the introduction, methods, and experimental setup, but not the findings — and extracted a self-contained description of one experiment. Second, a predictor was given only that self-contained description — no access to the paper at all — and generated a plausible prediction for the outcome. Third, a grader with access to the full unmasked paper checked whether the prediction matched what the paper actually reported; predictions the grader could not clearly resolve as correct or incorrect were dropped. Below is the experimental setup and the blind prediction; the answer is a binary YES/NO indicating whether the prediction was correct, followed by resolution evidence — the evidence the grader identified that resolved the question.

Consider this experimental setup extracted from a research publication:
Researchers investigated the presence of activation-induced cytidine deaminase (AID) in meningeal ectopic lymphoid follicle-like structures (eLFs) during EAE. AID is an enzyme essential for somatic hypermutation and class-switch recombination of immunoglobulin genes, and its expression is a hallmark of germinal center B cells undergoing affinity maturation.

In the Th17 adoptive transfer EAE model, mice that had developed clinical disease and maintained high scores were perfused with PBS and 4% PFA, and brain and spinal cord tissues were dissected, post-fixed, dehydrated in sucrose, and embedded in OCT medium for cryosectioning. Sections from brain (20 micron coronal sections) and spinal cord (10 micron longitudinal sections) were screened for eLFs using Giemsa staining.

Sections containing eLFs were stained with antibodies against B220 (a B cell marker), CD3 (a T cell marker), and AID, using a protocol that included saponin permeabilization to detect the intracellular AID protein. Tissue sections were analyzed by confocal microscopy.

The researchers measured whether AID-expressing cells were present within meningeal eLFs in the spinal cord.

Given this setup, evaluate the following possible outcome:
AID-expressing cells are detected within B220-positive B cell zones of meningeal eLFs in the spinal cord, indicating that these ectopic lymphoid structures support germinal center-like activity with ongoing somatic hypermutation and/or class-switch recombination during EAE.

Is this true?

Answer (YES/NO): YES